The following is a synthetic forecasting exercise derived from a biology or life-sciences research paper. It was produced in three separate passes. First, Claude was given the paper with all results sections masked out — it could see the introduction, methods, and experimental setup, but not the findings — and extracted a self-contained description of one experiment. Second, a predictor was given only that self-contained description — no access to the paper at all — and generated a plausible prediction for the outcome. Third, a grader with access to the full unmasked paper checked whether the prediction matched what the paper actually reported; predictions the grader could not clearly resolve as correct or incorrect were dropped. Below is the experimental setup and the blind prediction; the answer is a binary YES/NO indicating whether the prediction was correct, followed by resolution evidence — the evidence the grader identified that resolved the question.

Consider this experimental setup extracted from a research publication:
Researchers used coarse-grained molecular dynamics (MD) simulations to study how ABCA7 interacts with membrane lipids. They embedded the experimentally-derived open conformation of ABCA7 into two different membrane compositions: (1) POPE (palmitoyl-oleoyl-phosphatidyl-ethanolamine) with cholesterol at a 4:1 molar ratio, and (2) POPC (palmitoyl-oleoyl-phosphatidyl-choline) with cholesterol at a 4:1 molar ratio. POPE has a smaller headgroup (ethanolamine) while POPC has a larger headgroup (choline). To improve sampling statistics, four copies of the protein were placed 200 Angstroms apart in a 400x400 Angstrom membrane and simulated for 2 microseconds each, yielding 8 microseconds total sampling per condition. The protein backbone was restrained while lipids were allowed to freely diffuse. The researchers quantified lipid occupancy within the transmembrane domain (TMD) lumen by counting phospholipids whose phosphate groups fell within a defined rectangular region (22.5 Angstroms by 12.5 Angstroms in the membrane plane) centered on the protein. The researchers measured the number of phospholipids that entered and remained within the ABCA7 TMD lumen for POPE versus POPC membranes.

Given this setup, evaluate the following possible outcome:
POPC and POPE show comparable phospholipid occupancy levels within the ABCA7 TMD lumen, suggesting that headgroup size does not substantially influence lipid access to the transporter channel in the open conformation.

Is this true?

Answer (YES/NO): NO